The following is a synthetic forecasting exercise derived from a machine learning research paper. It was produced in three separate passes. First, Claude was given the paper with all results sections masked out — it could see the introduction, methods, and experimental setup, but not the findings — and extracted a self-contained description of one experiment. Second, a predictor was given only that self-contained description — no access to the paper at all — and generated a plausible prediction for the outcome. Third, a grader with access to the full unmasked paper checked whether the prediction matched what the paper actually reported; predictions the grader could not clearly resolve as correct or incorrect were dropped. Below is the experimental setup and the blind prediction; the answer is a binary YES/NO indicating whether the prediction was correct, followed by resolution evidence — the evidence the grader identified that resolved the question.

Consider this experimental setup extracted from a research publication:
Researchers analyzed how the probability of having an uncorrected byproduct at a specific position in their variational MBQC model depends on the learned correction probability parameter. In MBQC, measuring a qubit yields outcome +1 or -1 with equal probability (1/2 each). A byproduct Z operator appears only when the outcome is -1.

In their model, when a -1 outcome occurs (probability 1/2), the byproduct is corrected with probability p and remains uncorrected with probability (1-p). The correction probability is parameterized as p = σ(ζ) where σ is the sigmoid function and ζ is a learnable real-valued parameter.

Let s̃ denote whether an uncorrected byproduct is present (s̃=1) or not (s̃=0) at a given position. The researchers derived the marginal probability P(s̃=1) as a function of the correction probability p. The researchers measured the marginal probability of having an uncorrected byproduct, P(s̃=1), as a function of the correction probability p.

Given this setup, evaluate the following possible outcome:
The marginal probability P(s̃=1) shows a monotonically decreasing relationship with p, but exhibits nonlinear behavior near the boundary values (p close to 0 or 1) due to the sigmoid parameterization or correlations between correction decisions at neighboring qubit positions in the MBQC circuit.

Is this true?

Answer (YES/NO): NO